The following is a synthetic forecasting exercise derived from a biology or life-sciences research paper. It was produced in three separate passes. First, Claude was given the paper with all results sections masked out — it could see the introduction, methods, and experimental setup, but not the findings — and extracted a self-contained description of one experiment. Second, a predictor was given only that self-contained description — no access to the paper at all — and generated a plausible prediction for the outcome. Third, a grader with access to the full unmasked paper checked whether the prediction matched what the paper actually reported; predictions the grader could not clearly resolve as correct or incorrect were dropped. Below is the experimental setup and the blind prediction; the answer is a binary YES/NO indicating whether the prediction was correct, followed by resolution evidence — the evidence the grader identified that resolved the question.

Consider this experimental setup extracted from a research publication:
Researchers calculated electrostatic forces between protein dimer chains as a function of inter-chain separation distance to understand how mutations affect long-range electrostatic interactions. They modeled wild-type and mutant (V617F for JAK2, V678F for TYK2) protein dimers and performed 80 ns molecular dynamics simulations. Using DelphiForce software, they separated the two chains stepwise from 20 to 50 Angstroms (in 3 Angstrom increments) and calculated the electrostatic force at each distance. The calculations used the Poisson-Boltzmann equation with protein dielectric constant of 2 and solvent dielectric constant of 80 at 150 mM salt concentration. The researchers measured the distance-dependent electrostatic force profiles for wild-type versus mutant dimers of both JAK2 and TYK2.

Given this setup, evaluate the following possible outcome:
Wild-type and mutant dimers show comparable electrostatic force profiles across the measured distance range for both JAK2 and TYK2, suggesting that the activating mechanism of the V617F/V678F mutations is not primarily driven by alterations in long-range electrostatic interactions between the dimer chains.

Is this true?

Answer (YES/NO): NO